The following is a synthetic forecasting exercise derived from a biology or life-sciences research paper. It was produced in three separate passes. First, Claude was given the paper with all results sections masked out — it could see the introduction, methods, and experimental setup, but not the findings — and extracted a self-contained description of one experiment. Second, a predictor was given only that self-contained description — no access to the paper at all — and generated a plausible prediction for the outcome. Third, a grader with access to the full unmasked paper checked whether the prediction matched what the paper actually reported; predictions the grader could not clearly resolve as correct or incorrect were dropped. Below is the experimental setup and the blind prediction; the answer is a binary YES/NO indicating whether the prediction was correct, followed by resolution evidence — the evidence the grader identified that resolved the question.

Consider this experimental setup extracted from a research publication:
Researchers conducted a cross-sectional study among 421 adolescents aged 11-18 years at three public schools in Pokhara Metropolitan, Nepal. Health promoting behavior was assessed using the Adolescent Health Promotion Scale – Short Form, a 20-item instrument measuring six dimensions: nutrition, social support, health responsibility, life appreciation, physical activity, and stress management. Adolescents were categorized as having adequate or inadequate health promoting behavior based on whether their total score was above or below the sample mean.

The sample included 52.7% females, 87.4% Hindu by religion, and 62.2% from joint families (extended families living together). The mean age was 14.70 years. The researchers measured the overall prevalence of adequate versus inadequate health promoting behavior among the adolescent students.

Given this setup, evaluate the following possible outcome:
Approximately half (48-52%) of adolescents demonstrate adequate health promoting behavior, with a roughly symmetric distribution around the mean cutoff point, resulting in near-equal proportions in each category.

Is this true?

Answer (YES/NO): YES